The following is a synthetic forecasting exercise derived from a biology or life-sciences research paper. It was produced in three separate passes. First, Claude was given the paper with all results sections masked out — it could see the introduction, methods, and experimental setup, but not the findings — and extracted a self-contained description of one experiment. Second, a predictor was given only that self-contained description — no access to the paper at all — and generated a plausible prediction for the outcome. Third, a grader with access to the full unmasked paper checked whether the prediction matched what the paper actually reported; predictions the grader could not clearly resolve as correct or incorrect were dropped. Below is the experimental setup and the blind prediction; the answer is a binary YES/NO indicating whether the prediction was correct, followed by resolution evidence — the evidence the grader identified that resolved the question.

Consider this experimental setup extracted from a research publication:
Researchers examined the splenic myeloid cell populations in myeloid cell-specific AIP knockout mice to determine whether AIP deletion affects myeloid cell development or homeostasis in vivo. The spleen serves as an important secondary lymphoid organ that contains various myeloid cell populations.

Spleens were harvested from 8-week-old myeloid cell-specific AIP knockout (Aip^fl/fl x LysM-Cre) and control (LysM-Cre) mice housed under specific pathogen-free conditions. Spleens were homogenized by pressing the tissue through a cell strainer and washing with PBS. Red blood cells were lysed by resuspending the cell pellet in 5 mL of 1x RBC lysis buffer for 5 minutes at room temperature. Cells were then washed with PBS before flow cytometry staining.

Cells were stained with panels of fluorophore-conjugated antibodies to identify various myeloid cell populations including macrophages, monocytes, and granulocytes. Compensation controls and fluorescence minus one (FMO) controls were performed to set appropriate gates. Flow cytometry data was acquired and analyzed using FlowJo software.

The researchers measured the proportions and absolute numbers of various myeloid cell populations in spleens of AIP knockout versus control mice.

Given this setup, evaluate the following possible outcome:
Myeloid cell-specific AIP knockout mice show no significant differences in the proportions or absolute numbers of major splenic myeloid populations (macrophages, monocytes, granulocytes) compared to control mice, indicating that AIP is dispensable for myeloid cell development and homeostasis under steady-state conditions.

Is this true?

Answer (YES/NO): NO